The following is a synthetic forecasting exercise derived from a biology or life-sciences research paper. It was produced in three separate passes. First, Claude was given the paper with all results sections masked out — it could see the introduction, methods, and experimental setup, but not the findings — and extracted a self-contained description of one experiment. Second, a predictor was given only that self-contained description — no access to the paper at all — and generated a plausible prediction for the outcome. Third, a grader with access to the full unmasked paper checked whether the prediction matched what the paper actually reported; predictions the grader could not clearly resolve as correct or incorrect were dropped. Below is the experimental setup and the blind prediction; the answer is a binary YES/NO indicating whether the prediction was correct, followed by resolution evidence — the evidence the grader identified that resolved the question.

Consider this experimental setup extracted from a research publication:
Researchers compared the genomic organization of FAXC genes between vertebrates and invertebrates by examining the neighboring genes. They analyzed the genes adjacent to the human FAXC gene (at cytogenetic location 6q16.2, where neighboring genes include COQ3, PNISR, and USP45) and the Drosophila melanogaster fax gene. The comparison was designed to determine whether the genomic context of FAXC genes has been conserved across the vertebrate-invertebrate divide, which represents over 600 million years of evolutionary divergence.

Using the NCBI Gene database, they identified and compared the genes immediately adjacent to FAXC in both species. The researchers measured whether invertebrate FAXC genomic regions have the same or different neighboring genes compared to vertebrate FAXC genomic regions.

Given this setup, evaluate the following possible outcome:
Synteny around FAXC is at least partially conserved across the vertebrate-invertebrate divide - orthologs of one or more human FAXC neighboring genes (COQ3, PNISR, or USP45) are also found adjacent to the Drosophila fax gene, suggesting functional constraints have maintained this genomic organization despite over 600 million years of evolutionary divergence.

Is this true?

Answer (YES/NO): NO